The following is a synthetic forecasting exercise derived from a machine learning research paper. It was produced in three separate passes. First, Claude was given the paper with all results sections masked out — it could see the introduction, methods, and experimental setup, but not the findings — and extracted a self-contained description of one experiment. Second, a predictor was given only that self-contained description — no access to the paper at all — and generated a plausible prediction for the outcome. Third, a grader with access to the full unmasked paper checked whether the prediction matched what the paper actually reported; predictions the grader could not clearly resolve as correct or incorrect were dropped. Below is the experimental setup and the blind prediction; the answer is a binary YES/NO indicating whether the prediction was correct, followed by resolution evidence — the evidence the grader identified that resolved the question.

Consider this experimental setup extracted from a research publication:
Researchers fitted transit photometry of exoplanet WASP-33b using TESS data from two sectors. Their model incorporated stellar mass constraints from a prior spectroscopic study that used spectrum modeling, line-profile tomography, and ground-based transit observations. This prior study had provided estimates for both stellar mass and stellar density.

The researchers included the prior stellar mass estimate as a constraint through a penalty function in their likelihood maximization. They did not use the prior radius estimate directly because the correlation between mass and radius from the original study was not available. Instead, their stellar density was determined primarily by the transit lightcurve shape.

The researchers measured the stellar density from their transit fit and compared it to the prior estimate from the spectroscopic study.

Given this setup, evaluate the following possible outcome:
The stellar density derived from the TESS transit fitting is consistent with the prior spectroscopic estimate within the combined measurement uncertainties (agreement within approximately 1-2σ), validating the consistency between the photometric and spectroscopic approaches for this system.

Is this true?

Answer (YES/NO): NO